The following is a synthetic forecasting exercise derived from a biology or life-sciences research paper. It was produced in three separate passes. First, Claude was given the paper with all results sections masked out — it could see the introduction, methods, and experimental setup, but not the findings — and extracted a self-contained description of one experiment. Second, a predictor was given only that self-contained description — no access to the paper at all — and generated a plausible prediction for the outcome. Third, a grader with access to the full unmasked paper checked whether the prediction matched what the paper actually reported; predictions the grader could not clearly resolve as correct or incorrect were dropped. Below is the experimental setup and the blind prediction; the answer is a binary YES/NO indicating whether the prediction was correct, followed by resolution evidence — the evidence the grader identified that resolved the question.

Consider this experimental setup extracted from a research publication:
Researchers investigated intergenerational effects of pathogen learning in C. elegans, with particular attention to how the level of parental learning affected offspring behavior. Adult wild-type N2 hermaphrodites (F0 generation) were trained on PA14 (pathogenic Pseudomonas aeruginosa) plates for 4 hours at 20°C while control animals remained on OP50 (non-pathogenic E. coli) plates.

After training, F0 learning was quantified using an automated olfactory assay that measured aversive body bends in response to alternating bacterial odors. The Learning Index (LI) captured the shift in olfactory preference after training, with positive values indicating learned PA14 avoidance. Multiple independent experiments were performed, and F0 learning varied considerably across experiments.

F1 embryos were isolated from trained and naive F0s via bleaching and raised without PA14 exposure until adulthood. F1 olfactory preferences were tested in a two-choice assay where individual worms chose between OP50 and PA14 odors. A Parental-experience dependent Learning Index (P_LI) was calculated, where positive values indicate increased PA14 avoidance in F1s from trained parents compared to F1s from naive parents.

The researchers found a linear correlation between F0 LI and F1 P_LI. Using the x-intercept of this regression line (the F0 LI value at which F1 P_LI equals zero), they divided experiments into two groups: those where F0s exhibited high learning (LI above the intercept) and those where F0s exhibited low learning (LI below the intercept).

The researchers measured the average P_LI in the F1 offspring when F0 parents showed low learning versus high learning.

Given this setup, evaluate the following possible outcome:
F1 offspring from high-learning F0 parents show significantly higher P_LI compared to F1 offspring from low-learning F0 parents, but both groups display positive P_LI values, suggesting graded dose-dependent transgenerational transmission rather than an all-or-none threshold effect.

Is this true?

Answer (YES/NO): NO